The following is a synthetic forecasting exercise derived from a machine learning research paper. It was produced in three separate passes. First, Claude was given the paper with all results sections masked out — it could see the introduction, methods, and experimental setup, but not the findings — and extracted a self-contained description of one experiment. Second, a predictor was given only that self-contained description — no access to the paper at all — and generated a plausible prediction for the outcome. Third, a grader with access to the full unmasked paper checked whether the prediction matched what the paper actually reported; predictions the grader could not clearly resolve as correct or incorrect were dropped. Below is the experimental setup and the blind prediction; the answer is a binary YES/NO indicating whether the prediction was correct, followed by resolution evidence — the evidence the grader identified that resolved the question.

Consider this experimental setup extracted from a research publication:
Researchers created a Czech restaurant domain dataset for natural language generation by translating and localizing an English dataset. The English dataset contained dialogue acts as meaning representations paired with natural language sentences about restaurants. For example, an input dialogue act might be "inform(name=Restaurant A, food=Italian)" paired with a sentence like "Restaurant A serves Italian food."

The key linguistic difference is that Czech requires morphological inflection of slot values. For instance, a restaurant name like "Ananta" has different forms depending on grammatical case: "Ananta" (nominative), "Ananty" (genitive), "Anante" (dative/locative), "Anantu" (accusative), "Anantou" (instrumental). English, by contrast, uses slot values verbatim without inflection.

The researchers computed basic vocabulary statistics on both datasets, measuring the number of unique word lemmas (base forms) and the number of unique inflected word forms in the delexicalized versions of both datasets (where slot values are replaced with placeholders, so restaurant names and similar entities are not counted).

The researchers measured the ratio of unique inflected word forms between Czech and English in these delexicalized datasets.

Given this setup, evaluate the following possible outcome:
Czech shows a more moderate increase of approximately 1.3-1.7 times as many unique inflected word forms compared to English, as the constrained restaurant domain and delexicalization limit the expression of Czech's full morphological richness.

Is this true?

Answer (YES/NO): NO